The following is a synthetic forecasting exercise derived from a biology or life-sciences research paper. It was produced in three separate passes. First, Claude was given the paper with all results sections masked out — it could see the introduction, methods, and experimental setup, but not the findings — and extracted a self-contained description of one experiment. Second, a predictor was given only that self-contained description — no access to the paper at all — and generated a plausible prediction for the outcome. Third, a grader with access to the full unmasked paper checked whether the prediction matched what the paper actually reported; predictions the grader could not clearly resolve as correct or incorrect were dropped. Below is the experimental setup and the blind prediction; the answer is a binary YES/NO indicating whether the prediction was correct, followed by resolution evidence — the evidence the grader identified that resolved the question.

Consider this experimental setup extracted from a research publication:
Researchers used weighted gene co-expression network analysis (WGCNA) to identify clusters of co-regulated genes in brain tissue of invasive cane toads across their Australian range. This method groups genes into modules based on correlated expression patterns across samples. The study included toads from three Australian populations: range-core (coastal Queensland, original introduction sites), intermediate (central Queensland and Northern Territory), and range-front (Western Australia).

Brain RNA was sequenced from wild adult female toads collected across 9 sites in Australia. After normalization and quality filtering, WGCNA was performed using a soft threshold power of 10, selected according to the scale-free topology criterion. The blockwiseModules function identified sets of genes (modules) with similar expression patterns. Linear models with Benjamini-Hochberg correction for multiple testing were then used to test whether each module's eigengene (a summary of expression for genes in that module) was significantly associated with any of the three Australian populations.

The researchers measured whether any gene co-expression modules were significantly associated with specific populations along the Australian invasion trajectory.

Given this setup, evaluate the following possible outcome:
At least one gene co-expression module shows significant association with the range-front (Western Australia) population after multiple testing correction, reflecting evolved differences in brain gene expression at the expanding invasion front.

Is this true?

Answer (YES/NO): NO